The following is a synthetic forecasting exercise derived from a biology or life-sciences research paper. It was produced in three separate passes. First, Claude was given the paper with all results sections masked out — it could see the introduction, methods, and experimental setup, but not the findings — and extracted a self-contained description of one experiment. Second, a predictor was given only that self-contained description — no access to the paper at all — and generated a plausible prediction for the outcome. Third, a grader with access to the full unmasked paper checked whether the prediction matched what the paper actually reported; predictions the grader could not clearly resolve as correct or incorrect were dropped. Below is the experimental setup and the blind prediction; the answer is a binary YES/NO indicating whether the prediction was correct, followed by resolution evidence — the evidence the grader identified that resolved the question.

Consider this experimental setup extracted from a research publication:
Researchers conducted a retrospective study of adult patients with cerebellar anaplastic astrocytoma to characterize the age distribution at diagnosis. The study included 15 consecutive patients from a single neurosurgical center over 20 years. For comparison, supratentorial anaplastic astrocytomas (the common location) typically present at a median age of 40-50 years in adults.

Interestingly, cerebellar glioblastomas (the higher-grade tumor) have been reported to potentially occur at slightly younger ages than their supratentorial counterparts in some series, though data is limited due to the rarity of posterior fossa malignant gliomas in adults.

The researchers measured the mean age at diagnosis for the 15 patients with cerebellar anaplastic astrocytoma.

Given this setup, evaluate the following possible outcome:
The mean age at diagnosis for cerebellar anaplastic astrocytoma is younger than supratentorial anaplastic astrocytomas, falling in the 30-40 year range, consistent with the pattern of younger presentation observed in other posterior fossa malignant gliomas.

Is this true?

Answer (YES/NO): YES